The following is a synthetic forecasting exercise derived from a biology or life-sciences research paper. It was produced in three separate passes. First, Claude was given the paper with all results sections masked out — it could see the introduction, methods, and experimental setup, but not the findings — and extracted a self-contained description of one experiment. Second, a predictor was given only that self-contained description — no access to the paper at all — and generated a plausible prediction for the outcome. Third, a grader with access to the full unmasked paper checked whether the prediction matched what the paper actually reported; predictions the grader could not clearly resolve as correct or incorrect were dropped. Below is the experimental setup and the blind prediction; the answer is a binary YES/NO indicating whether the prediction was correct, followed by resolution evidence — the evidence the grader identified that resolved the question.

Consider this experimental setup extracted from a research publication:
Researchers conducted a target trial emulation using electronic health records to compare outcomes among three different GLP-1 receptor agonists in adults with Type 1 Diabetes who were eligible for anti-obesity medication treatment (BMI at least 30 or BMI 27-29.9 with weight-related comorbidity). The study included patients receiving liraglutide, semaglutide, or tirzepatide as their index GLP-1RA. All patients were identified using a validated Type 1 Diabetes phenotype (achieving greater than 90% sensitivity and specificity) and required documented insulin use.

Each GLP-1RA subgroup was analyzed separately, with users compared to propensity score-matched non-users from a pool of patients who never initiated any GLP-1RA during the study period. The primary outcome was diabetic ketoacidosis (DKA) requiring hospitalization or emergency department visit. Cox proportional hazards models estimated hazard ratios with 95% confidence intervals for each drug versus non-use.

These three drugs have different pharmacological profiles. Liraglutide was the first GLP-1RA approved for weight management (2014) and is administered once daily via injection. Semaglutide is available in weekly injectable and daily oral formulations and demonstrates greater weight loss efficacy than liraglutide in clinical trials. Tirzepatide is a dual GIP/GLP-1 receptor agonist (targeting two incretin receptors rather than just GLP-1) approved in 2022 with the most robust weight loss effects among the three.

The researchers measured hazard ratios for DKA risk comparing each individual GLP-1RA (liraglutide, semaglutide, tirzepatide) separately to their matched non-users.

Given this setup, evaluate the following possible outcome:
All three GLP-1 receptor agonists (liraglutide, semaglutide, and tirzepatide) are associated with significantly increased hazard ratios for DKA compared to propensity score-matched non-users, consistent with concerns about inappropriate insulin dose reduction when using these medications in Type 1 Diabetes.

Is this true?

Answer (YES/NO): NO